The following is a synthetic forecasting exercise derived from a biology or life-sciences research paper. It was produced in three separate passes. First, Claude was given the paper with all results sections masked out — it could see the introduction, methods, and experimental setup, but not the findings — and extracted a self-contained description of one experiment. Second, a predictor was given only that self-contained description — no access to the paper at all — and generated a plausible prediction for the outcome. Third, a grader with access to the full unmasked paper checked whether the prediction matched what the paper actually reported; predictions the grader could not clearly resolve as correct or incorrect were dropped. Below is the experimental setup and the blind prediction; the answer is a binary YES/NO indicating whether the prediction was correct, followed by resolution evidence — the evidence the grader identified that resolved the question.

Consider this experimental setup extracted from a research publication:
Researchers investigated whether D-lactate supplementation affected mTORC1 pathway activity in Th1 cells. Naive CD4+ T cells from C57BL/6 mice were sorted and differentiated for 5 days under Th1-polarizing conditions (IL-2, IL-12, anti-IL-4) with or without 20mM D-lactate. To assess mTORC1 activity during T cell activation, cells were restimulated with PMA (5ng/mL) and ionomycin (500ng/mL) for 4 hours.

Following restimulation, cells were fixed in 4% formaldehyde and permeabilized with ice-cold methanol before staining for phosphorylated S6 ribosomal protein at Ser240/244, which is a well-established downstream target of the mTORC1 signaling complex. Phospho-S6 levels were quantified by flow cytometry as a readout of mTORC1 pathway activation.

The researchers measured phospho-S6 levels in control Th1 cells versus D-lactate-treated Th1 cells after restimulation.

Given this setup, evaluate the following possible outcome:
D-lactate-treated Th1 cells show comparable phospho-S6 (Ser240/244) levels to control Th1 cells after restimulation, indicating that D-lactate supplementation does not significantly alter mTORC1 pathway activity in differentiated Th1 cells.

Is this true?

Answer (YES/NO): NO